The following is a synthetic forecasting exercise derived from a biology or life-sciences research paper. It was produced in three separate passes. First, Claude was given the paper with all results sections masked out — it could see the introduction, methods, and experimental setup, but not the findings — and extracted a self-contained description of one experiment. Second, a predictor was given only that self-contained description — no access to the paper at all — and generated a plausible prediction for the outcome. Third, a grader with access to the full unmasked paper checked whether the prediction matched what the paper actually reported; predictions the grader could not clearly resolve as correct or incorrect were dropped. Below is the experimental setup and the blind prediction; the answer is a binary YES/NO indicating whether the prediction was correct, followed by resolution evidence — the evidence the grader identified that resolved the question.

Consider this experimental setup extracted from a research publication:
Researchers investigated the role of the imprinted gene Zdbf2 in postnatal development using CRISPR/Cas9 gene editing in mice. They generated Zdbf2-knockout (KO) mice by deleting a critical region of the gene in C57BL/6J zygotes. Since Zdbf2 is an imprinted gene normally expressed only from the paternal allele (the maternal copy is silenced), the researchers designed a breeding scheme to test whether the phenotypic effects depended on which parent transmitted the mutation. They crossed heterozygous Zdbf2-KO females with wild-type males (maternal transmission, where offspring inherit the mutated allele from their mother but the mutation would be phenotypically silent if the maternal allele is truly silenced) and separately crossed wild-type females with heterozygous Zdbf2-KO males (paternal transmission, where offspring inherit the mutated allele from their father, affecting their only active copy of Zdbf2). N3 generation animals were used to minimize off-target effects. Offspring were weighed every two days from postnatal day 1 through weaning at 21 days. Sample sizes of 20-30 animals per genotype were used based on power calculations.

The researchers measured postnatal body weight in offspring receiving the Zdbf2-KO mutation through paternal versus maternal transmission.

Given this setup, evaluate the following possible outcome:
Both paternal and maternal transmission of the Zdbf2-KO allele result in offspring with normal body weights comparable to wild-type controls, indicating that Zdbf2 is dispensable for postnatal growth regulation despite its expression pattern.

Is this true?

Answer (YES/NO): NO